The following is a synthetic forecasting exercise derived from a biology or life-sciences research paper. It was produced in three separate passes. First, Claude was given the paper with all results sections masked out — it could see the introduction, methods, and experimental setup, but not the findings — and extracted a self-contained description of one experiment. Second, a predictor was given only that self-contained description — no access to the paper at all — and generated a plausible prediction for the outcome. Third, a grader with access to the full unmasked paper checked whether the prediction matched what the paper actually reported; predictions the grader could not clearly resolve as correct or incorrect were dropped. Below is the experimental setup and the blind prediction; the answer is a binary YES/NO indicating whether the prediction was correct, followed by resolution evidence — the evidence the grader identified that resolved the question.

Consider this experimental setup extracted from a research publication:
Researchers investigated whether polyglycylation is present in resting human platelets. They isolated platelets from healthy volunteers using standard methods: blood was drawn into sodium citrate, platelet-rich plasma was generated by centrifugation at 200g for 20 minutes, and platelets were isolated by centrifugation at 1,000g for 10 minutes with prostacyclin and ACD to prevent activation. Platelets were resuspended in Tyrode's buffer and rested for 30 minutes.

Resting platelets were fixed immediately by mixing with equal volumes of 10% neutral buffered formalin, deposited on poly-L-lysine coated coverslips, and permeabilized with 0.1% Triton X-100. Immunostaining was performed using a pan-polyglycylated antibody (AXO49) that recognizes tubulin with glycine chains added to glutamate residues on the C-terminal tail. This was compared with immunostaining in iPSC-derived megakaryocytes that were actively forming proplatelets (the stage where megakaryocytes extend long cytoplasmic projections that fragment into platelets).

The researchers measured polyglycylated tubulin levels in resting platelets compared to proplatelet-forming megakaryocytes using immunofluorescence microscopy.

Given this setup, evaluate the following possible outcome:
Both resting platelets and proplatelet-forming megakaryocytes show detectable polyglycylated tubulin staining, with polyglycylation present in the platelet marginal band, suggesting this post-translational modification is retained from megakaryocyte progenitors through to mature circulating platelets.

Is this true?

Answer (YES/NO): NO